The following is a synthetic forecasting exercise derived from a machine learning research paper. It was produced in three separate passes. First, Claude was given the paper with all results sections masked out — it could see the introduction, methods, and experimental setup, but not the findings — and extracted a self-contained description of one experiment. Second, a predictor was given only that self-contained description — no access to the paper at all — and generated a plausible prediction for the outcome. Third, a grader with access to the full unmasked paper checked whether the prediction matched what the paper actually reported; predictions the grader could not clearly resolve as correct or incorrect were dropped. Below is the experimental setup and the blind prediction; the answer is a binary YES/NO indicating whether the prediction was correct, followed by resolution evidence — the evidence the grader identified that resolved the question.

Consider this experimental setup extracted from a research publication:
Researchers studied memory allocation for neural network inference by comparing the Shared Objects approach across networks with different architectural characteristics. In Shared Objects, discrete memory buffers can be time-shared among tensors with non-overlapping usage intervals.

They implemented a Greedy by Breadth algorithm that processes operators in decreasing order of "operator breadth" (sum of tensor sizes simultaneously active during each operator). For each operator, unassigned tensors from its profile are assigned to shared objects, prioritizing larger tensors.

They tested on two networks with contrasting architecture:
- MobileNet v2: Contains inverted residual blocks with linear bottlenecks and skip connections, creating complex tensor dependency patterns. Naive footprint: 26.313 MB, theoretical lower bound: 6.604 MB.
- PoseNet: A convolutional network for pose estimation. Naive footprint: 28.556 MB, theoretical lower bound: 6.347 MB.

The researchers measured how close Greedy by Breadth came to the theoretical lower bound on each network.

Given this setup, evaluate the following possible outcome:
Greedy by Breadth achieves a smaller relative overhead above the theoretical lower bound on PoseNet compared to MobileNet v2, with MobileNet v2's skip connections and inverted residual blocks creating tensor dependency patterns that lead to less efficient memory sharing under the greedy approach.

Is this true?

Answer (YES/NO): NO